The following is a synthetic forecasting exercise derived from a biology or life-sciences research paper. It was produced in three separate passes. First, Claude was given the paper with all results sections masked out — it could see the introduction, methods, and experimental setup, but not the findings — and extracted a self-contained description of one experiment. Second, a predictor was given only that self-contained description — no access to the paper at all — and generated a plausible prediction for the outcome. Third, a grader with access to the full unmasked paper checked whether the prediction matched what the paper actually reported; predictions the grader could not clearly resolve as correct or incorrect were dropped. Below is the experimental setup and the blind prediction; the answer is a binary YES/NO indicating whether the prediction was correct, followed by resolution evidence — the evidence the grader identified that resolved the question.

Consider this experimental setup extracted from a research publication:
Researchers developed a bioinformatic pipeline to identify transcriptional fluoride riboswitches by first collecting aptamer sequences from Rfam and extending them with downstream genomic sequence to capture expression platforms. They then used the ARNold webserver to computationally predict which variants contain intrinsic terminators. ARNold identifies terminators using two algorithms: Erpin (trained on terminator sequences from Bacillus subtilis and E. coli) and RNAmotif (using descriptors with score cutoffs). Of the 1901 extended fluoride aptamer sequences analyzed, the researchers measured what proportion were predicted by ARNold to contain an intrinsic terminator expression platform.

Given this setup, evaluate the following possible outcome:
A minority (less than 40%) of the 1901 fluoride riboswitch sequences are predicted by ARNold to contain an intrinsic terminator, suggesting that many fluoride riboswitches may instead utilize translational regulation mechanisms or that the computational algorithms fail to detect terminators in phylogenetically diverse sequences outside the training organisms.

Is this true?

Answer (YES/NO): YES